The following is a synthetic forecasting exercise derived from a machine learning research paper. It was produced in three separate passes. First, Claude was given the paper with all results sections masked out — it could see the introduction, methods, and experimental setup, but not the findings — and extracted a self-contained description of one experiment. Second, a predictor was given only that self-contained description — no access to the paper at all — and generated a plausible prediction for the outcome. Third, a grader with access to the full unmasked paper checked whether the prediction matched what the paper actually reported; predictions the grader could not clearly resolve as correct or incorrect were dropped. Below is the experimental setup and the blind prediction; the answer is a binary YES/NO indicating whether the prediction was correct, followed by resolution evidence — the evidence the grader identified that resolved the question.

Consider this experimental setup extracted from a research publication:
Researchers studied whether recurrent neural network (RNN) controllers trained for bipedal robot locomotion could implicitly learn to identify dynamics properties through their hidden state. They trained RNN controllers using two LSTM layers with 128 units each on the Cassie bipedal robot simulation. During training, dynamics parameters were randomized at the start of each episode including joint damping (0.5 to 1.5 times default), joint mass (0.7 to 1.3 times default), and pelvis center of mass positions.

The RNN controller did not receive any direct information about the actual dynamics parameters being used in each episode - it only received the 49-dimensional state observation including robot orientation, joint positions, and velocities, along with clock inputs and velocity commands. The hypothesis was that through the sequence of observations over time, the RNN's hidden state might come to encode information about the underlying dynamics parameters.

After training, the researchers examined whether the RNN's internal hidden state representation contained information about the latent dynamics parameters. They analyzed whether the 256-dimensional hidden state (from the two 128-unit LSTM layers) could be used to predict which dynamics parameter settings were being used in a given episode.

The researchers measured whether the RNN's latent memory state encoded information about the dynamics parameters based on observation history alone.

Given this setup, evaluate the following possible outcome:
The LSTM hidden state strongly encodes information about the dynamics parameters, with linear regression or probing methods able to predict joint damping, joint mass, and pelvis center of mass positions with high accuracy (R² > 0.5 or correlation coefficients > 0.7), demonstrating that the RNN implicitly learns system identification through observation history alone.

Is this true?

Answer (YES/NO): NO